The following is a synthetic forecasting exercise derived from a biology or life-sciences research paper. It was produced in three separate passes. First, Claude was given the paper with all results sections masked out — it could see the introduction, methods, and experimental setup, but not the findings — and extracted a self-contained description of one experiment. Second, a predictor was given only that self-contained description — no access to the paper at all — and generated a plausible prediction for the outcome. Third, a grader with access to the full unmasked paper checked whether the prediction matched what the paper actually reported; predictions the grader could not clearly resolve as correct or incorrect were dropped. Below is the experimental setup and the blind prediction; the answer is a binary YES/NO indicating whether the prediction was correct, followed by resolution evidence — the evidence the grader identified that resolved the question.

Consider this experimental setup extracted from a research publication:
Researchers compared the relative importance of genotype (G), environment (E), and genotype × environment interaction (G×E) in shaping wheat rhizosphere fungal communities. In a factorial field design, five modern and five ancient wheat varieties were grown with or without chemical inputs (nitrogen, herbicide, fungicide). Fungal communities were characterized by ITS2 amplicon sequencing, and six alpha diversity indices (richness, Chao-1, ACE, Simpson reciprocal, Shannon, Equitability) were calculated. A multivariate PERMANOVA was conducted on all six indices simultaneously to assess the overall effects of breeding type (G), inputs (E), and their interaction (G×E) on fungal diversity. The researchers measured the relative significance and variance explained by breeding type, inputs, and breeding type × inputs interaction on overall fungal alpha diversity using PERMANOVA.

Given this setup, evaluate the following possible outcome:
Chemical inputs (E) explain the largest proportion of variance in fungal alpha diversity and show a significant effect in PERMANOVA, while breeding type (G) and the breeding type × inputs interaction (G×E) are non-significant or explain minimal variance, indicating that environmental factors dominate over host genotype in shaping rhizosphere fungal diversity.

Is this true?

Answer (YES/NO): NO